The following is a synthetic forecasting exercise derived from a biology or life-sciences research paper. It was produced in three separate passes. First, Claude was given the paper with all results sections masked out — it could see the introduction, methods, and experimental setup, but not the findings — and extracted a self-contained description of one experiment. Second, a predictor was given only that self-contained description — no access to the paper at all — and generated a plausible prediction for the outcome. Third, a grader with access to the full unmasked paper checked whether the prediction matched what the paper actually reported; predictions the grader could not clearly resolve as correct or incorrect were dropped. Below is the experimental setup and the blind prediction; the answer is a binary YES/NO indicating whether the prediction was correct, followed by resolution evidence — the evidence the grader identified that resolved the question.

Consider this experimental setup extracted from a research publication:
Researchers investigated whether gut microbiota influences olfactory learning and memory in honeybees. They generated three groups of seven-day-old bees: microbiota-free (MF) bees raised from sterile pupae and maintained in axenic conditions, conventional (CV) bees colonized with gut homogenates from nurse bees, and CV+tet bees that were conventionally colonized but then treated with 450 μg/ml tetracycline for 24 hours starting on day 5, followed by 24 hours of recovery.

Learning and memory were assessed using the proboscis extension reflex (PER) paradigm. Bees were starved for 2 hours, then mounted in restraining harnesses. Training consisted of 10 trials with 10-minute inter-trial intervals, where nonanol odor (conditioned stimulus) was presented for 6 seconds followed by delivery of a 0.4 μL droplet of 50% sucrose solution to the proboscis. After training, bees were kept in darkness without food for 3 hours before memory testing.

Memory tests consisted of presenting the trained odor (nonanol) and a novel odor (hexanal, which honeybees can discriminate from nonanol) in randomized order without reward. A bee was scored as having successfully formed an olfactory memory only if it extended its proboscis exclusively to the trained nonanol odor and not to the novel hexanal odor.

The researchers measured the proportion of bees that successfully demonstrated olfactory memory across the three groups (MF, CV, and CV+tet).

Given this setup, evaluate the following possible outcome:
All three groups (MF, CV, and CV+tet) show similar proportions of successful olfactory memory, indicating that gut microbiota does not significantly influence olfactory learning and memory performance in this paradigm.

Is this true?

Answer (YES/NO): NO